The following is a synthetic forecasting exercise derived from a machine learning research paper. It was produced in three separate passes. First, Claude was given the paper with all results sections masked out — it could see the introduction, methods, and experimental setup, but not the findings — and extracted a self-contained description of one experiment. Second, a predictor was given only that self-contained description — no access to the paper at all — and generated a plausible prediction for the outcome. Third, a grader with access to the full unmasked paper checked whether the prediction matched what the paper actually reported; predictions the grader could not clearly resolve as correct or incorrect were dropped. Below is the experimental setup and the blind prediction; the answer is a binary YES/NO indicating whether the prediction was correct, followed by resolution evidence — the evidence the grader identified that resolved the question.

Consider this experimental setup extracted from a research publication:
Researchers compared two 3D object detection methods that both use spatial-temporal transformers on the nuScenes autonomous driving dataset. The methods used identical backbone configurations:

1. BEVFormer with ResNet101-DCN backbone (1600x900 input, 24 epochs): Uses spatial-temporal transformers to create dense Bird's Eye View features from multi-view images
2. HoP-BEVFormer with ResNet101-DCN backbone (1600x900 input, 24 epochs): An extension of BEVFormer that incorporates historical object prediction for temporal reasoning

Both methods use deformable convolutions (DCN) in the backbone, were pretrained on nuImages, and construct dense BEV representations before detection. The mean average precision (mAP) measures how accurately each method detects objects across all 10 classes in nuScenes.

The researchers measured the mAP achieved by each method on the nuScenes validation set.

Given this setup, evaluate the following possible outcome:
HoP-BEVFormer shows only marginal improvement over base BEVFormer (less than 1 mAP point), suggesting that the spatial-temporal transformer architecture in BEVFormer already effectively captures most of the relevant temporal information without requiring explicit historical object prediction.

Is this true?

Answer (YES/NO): NO